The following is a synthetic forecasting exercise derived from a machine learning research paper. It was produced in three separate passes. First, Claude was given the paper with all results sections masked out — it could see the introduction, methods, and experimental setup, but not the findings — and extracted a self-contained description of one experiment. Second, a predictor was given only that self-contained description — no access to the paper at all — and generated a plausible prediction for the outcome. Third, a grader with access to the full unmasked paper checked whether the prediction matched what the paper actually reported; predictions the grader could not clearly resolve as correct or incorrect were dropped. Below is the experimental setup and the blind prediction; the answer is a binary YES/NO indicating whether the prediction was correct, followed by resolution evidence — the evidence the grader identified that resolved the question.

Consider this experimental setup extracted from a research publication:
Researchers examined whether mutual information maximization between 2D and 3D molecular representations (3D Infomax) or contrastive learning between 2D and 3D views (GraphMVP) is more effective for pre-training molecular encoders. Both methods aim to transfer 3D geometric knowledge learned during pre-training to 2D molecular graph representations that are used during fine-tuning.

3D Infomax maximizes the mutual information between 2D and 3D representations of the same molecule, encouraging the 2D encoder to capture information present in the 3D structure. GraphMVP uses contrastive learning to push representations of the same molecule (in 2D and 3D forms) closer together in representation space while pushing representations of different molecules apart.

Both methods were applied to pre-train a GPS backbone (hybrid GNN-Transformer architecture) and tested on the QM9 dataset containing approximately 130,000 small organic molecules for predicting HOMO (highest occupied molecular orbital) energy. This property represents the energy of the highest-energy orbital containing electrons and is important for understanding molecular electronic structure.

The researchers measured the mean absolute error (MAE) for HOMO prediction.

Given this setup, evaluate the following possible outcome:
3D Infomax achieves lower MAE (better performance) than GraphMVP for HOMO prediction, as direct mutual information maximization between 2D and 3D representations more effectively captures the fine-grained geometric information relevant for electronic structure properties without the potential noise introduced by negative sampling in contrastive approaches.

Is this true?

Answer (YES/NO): NO